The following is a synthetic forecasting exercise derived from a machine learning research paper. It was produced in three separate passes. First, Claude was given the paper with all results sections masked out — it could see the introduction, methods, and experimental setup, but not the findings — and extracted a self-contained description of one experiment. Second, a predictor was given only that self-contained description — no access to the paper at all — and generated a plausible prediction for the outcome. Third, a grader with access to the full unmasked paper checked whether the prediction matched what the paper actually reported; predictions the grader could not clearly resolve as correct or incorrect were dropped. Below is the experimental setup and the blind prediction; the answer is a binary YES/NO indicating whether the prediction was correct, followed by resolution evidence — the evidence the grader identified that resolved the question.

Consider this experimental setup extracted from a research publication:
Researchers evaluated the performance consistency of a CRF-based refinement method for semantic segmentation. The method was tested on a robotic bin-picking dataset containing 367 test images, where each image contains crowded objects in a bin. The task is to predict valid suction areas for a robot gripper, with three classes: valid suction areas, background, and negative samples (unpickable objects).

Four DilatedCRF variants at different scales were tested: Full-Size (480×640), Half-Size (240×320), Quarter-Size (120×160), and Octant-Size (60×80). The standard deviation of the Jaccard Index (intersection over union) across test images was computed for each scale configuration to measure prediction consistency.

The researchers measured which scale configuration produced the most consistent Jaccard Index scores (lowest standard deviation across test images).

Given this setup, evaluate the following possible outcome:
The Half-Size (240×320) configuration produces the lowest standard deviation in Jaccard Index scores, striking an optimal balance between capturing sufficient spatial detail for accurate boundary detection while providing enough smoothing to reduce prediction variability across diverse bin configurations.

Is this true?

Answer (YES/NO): NO